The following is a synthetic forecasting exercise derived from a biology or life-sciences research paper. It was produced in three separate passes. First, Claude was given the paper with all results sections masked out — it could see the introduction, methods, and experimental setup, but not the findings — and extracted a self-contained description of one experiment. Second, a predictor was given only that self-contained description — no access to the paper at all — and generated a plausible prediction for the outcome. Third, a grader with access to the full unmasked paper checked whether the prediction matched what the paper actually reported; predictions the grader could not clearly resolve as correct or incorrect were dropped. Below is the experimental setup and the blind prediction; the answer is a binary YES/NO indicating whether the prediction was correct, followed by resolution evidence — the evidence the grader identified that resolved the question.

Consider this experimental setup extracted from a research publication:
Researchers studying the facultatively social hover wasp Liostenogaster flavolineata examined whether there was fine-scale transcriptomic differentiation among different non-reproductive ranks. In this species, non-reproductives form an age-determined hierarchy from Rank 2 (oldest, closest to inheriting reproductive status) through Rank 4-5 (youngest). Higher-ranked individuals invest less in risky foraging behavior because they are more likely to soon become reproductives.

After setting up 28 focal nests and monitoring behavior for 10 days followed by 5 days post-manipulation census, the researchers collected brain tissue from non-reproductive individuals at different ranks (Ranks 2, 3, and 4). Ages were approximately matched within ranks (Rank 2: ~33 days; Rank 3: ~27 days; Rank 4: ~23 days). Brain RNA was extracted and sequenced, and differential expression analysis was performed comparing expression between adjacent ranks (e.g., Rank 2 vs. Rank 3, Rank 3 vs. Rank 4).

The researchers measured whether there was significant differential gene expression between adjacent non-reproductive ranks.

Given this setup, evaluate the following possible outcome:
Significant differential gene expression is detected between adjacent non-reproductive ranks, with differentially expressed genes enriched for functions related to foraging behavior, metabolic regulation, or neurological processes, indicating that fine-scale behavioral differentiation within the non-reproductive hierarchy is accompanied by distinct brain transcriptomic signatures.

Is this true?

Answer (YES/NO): NO